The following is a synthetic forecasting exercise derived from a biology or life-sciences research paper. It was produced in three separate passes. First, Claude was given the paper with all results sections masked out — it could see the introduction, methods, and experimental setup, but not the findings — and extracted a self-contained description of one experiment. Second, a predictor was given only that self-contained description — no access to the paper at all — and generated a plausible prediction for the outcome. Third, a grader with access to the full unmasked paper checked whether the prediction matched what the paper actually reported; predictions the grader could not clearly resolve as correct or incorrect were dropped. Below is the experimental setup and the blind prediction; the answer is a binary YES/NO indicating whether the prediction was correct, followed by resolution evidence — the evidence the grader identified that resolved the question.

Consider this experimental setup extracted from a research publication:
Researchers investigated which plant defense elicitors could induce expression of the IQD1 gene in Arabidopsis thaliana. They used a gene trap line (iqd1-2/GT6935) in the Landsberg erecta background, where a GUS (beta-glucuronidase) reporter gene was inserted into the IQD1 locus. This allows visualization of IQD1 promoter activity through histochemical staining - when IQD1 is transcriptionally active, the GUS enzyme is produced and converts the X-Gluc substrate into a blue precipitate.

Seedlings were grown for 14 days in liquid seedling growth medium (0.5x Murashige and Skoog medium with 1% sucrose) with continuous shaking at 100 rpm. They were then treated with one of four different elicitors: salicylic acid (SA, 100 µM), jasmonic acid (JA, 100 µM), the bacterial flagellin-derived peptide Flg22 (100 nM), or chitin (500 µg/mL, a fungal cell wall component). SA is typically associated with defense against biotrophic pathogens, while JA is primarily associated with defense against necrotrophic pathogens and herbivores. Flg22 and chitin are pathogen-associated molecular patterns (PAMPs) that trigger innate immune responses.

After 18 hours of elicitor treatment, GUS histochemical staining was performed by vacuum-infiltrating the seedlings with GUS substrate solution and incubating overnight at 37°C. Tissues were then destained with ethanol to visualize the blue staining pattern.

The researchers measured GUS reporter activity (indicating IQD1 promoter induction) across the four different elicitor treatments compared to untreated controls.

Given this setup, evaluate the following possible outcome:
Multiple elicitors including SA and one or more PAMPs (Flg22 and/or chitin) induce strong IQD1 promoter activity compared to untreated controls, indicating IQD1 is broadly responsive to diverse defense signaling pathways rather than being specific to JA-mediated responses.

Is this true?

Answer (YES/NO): NO